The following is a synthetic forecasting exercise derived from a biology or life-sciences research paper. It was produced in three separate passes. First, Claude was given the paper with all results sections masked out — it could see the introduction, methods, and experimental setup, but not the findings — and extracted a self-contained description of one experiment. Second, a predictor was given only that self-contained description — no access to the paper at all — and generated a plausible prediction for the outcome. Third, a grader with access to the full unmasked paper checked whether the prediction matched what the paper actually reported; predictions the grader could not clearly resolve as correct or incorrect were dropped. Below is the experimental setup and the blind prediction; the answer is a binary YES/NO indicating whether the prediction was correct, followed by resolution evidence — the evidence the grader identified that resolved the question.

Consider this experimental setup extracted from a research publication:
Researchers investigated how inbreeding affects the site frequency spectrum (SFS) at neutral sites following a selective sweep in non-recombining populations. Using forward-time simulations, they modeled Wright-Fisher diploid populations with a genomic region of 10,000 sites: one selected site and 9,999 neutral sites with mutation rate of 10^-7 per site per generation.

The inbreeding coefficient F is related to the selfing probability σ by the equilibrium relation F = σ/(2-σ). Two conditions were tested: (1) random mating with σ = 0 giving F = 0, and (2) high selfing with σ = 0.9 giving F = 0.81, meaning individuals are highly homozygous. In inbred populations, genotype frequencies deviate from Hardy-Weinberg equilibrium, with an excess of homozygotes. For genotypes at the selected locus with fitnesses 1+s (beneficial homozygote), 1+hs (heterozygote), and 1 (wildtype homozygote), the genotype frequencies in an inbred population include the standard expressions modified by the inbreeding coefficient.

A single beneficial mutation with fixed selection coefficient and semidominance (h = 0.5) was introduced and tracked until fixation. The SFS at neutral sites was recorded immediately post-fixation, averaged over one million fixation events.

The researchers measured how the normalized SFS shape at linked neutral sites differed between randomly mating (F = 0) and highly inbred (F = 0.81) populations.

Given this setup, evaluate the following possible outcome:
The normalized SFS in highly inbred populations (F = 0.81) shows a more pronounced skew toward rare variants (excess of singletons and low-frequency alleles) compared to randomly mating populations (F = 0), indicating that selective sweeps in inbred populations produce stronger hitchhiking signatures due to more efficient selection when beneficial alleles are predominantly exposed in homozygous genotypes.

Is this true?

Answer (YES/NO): NO